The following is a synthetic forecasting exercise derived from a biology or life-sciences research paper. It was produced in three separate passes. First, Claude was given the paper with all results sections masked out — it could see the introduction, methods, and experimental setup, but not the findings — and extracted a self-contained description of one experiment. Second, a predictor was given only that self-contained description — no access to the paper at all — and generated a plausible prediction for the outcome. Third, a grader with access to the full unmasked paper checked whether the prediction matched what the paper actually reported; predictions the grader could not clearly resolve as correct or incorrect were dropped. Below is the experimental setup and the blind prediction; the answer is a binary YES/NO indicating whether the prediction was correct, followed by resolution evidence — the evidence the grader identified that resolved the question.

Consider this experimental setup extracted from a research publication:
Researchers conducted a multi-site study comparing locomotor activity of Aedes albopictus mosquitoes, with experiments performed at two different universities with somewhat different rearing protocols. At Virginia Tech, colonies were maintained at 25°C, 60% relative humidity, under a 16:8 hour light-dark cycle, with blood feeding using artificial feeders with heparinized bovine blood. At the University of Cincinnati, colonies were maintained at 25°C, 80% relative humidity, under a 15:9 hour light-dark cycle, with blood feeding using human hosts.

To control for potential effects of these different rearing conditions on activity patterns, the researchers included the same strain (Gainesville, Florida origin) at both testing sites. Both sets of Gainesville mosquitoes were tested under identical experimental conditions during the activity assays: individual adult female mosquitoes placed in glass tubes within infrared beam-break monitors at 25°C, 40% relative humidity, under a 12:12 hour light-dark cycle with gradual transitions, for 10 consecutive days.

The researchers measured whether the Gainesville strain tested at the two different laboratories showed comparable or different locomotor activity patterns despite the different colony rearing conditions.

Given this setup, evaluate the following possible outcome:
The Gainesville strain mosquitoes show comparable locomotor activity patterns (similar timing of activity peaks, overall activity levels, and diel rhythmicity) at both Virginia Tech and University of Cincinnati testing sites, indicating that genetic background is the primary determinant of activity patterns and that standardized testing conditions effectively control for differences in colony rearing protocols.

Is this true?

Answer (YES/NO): NO